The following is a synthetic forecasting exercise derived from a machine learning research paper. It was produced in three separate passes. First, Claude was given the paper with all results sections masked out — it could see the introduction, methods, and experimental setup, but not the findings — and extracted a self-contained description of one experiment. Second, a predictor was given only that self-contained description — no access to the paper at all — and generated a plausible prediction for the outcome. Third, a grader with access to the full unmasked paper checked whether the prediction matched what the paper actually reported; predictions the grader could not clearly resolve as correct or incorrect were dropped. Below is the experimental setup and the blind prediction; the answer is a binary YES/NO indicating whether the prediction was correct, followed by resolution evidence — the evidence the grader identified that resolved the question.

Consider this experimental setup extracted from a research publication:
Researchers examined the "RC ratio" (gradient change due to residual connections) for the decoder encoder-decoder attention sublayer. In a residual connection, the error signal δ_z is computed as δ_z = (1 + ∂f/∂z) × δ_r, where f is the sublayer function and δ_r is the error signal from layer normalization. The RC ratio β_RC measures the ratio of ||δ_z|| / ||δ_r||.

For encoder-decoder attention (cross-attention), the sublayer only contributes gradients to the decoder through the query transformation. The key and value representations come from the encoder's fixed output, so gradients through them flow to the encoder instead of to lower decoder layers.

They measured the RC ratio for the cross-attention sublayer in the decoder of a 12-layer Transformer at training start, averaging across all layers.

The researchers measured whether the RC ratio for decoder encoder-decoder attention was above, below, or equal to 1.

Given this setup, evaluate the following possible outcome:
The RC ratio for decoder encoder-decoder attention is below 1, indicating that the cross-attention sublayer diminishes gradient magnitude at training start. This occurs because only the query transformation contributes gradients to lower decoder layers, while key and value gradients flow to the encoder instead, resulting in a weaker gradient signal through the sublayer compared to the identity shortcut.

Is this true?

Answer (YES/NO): NO